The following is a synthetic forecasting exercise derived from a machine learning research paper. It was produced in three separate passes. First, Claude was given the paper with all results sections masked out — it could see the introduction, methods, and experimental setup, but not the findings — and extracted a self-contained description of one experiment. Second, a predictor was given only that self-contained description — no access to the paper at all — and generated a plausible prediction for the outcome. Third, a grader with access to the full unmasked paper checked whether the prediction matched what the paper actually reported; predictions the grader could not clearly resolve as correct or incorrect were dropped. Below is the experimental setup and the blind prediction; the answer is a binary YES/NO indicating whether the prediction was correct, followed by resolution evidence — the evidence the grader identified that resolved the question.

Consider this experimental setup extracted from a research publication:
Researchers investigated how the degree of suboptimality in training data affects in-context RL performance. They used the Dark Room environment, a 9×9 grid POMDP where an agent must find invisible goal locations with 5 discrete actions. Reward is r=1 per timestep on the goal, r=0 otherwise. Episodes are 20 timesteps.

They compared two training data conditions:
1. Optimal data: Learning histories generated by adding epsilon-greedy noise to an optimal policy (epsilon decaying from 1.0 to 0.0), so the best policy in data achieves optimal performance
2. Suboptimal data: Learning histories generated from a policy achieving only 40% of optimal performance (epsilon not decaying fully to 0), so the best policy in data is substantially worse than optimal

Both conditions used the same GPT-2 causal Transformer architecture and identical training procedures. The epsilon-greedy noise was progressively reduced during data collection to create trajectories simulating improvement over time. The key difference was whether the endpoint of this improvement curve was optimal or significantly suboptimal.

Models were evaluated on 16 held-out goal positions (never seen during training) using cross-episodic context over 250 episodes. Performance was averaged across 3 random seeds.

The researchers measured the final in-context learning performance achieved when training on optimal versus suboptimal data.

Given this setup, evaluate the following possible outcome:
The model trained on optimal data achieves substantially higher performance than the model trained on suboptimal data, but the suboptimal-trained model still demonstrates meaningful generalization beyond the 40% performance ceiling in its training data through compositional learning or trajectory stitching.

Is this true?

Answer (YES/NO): NO